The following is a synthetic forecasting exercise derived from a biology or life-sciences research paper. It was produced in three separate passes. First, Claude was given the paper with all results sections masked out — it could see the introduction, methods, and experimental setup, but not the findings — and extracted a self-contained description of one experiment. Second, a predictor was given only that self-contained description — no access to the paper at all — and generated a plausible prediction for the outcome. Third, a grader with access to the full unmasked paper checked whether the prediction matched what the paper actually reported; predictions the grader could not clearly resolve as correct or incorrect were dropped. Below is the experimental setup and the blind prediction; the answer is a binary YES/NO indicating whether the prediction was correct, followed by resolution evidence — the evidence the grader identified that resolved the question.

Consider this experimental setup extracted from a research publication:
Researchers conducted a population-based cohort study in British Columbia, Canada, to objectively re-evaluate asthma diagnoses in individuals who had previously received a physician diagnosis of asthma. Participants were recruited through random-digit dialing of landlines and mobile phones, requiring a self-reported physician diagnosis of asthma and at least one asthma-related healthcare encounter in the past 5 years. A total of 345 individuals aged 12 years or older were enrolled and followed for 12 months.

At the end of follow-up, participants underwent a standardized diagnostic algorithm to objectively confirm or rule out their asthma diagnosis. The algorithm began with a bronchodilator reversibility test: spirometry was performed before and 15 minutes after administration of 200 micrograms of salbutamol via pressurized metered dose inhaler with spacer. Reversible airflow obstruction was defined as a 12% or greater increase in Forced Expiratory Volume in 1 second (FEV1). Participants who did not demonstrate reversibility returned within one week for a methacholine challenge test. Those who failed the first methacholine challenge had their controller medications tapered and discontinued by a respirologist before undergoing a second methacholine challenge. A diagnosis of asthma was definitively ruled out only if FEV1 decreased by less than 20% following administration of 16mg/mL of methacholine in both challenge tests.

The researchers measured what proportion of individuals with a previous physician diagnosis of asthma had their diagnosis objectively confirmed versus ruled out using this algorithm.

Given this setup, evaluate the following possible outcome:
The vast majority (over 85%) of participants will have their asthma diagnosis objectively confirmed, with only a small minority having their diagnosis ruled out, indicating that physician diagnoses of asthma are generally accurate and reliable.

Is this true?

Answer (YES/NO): NO